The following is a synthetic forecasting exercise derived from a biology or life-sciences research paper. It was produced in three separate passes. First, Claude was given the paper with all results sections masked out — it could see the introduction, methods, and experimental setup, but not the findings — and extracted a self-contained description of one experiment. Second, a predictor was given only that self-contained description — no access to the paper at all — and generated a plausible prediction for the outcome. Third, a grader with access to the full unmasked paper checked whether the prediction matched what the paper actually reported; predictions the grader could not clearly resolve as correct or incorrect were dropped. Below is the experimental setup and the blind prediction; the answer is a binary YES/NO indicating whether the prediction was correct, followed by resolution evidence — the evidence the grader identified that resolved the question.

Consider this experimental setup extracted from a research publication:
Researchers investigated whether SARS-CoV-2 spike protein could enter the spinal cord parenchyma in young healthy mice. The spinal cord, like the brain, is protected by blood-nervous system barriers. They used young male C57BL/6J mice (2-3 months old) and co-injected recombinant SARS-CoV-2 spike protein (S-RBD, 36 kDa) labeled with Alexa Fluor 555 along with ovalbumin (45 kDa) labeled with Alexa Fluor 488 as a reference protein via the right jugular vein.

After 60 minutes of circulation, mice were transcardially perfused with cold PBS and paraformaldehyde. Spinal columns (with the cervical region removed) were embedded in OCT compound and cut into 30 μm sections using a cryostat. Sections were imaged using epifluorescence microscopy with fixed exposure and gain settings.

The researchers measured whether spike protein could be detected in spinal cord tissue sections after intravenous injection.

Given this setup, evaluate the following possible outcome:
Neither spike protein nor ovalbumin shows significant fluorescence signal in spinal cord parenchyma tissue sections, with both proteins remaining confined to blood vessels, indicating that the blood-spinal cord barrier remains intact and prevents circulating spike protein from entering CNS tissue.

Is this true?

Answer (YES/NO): NO